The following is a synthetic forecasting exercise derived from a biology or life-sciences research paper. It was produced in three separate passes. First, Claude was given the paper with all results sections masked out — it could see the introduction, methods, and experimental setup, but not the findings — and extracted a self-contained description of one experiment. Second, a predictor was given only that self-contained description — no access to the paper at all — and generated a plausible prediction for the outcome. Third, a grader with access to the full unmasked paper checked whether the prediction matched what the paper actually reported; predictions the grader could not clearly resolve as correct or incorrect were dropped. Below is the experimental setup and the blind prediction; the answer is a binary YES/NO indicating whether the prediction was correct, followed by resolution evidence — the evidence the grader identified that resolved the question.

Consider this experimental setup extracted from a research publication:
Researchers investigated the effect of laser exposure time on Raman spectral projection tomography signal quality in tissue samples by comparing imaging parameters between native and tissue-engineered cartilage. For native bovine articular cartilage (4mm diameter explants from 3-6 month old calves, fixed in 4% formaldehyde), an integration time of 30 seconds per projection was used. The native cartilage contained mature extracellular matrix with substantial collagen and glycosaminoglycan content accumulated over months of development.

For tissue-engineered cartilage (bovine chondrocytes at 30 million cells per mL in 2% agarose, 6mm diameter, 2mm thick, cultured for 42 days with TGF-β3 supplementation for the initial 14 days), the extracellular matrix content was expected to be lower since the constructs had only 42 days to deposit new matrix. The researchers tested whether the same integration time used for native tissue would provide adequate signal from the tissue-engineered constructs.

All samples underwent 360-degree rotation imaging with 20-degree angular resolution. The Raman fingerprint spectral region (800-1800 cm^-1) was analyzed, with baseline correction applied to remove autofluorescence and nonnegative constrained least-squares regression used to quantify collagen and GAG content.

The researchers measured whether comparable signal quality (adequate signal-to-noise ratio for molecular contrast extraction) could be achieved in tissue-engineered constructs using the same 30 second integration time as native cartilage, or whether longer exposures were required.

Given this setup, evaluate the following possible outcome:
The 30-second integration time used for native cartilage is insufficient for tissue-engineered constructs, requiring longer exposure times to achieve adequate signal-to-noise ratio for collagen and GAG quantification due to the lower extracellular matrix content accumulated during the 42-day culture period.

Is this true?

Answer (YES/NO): YES